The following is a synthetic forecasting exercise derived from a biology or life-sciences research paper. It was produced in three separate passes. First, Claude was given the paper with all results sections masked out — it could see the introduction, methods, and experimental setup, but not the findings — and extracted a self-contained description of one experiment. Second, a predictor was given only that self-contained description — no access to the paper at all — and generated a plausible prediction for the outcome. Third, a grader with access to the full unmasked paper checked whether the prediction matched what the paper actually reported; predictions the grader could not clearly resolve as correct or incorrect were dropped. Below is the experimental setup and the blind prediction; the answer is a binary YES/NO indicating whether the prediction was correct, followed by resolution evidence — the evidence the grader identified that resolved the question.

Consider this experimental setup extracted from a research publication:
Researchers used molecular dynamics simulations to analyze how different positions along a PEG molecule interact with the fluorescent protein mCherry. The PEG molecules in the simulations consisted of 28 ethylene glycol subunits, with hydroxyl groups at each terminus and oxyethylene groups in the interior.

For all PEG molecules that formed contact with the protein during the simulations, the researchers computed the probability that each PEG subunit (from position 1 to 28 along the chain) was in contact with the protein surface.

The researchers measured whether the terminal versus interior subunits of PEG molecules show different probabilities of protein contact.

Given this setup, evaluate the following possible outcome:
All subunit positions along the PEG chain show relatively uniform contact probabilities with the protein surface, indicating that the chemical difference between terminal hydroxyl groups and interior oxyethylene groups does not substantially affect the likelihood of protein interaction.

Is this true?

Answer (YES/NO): NO